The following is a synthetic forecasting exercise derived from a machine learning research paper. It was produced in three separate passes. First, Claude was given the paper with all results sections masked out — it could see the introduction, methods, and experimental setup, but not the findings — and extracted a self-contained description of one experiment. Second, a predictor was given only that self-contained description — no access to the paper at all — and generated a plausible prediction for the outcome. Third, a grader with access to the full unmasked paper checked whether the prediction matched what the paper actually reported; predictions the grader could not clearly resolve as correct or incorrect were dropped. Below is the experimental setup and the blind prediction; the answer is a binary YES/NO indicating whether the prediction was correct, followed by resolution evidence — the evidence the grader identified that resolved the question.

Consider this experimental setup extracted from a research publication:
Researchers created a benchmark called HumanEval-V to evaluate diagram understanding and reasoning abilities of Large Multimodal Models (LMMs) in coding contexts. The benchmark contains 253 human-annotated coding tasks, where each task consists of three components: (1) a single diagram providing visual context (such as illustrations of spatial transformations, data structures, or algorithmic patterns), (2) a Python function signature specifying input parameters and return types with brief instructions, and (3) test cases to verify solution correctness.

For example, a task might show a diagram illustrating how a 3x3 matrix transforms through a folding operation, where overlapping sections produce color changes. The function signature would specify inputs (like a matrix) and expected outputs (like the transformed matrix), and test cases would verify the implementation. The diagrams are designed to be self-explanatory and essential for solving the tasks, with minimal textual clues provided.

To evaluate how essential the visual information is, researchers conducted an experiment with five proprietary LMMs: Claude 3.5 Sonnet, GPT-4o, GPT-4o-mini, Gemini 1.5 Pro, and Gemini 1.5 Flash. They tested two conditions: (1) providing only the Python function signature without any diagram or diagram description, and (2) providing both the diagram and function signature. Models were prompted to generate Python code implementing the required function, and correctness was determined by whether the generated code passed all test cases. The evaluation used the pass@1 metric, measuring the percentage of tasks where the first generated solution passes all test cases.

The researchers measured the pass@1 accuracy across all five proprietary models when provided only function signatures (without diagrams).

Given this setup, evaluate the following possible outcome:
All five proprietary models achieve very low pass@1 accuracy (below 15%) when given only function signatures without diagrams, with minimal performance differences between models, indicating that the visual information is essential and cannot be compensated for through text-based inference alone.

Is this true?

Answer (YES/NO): YES